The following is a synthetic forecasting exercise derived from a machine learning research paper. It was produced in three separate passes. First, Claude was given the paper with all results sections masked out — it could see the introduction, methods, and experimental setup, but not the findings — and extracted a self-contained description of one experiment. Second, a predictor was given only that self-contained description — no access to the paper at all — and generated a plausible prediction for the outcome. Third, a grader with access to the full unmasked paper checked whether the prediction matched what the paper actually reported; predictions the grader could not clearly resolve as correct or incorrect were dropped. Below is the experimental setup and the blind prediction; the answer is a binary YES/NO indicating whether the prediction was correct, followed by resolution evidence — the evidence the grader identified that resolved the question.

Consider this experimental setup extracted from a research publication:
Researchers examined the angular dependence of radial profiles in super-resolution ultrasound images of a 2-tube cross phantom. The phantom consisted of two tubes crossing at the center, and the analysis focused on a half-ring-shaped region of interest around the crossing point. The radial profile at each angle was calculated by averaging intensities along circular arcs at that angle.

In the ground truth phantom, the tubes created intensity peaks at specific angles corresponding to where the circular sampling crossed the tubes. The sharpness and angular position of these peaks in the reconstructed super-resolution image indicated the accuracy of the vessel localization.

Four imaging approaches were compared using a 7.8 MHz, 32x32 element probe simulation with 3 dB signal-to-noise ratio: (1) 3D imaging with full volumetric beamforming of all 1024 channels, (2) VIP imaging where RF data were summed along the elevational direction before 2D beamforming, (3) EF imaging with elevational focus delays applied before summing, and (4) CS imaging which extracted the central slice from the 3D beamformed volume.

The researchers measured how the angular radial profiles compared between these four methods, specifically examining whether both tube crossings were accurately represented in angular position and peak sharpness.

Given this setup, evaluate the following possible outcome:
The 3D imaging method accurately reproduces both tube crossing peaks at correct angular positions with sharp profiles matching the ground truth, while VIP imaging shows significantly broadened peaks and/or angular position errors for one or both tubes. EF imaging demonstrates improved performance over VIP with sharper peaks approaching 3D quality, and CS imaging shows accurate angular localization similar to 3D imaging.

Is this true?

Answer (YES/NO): NO